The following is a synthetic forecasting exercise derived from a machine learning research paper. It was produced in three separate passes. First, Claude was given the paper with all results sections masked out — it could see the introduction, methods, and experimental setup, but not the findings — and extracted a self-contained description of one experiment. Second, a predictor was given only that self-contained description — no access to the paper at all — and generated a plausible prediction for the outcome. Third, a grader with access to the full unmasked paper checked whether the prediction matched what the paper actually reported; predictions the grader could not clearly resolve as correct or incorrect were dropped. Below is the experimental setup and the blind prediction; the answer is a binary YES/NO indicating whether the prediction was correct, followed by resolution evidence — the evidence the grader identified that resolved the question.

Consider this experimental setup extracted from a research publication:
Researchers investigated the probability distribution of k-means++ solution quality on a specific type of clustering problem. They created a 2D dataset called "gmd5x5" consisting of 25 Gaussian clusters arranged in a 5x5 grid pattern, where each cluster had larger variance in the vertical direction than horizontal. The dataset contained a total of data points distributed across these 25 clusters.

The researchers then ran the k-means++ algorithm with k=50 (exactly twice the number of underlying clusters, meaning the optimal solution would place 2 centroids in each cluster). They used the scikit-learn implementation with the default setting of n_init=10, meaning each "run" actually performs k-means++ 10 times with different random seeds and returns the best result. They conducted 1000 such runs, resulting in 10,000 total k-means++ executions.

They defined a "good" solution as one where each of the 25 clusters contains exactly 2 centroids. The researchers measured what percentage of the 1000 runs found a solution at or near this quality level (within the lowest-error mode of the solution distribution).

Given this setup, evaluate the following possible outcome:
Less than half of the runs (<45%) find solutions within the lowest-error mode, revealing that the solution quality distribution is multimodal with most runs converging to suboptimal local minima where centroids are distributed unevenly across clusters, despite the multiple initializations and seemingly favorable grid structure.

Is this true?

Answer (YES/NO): YES